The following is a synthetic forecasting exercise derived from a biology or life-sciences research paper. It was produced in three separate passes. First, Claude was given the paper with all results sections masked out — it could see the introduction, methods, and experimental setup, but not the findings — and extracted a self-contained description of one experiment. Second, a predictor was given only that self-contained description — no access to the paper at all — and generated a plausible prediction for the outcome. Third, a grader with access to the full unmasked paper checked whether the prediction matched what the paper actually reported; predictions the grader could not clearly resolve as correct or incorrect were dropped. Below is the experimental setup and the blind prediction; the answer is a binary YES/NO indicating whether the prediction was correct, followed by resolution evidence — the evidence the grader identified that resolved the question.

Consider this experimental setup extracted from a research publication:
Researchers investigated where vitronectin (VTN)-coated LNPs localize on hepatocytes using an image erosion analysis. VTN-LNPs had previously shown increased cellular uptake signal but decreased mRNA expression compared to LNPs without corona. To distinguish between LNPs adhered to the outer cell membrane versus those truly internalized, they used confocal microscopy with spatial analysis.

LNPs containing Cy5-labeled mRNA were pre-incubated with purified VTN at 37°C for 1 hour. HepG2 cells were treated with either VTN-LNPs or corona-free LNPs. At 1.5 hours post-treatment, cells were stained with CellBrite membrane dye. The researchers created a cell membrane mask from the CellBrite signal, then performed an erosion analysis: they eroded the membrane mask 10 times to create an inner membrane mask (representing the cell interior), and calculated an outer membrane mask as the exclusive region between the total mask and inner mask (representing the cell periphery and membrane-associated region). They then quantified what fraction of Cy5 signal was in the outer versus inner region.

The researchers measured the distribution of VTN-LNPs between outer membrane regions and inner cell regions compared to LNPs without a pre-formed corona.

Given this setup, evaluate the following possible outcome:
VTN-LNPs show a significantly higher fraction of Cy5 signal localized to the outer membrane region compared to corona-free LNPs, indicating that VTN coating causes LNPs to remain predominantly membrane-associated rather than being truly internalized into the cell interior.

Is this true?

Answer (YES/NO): NO